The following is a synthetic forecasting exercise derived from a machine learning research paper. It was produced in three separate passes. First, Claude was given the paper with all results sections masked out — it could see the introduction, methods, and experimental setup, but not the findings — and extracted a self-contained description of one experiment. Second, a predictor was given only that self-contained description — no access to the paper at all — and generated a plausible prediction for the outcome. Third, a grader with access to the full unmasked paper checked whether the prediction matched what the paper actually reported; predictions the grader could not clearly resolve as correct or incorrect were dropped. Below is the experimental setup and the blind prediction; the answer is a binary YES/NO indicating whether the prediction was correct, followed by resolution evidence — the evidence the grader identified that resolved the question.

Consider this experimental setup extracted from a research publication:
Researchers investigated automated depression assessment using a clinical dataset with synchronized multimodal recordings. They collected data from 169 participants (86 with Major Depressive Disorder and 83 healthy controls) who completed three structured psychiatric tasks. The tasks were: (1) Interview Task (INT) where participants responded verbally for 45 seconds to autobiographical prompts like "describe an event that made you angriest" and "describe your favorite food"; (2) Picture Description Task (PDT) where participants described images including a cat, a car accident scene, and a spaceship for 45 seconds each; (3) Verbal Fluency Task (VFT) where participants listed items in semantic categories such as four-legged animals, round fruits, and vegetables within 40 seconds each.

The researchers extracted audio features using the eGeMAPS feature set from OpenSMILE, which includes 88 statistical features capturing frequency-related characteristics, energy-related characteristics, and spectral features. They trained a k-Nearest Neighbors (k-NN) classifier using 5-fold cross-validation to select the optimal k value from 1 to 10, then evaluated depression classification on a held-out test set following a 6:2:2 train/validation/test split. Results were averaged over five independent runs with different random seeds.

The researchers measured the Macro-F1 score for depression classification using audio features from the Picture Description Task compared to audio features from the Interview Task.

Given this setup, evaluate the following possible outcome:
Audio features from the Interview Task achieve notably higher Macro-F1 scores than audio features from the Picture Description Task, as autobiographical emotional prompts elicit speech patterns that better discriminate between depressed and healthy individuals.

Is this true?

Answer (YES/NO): NO